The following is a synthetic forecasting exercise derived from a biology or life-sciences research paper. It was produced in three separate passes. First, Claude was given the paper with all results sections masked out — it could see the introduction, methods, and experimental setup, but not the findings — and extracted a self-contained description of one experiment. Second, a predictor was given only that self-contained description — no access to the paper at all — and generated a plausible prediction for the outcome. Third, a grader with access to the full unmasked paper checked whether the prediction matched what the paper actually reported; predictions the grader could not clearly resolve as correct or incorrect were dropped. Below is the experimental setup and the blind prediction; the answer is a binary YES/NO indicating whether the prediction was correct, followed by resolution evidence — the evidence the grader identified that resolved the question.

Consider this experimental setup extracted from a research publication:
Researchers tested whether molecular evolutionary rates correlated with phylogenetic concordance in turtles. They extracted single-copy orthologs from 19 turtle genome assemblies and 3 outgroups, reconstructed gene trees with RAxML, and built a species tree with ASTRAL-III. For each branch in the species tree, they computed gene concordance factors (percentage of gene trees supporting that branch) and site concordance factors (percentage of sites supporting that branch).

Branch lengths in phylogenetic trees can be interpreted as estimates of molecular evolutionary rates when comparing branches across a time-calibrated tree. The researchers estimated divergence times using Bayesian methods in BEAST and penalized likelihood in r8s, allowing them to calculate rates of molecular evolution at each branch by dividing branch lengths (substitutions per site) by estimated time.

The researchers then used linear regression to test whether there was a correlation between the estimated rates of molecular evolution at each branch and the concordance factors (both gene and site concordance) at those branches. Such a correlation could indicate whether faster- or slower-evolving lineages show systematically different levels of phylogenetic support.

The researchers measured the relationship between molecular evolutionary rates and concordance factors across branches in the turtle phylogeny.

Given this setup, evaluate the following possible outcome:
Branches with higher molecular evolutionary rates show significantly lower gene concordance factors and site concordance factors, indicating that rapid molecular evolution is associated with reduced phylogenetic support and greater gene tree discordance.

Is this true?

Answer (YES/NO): NO